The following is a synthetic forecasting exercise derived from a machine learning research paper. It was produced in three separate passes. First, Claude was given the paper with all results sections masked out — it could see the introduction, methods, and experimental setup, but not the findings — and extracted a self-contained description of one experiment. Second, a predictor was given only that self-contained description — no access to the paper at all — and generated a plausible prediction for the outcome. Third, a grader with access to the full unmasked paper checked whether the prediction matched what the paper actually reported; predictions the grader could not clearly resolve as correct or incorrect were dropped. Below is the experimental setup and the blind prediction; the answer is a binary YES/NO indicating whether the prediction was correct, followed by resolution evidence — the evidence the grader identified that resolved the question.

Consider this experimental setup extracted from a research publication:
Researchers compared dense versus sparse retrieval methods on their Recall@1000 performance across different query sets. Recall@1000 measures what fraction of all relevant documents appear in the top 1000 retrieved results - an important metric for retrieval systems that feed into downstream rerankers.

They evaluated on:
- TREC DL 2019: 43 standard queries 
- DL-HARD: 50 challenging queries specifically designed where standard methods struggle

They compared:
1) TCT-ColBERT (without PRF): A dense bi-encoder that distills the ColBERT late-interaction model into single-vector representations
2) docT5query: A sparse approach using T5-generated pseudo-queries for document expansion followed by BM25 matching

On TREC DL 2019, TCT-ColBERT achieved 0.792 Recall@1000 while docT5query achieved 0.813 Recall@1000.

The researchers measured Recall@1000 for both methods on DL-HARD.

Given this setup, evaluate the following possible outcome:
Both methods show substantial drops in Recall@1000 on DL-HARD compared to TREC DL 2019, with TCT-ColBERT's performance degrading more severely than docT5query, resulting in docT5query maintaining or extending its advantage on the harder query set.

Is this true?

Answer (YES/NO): NO